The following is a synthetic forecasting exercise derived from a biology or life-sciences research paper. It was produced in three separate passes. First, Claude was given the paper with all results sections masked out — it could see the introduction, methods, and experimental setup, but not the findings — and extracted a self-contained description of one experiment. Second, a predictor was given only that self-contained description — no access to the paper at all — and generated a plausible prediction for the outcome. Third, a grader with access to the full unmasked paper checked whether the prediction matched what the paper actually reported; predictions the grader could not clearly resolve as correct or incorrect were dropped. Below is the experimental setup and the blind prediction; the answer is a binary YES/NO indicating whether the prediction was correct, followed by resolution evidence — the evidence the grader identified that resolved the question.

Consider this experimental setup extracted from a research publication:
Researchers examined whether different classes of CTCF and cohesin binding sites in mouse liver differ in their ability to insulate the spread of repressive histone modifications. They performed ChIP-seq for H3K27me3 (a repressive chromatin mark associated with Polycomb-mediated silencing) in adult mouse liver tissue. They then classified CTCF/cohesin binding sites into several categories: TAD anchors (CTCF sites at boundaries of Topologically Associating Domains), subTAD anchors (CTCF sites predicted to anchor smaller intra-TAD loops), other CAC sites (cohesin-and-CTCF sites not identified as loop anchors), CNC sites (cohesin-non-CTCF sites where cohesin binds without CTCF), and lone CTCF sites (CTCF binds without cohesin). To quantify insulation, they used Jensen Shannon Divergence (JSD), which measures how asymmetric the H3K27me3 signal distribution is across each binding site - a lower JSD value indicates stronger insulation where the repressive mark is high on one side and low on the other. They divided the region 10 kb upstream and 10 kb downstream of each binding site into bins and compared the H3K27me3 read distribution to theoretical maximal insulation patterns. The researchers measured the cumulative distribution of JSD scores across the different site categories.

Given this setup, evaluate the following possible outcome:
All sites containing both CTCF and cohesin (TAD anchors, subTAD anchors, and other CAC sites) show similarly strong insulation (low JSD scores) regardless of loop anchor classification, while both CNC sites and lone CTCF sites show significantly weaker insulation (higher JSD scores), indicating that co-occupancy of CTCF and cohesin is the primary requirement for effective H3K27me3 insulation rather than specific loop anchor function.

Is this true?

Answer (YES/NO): NO